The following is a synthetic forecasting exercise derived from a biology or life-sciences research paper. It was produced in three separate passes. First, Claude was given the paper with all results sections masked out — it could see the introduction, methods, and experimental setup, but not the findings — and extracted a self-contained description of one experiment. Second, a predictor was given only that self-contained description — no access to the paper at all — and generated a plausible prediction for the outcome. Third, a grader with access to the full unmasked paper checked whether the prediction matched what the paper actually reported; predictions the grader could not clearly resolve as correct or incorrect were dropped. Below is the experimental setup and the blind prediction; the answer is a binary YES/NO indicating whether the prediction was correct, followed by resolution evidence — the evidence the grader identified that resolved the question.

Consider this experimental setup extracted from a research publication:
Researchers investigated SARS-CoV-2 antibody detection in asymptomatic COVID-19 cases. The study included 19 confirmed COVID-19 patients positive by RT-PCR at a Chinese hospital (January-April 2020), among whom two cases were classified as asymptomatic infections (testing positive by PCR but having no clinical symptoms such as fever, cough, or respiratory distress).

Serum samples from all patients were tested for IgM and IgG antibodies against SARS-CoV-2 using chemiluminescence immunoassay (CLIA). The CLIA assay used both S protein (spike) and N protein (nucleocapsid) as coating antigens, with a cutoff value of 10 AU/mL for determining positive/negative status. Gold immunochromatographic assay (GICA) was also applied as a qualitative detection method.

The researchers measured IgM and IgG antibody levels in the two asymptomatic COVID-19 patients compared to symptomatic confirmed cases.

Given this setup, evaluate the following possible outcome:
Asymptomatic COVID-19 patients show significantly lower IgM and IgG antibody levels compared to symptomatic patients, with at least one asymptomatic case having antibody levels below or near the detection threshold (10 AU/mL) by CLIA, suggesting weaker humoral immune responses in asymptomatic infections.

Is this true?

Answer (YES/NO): YES